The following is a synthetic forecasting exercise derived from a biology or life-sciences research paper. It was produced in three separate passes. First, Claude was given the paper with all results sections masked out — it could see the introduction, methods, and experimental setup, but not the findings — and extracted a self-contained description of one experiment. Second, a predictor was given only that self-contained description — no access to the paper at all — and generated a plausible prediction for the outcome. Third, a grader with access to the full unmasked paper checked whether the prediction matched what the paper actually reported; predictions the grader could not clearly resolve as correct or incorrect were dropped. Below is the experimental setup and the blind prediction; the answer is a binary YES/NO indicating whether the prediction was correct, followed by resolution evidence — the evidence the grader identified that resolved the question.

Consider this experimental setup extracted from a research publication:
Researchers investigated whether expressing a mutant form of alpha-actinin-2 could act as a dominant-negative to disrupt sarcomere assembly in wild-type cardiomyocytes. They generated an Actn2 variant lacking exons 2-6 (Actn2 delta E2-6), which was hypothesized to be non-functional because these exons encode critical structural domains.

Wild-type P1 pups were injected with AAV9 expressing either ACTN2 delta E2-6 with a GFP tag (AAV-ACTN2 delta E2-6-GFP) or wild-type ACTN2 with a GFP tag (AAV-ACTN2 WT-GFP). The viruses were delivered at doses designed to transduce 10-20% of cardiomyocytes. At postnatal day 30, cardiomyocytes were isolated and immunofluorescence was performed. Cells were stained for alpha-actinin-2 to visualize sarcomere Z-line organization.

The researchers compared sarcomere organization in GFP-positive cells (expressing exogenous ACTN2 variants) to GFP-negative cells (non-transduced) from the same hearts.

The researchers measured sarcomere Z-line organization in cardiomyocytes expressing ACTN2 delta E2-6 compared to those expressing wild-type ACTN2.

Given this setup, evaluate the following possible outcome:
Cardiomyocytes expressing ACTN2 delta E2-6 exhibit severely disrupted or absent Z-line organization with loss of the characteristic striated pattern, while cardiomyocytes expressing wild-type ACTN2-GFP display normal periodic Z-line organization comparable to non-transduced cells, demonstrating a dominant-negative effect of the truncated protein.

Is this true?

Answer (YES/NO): NO